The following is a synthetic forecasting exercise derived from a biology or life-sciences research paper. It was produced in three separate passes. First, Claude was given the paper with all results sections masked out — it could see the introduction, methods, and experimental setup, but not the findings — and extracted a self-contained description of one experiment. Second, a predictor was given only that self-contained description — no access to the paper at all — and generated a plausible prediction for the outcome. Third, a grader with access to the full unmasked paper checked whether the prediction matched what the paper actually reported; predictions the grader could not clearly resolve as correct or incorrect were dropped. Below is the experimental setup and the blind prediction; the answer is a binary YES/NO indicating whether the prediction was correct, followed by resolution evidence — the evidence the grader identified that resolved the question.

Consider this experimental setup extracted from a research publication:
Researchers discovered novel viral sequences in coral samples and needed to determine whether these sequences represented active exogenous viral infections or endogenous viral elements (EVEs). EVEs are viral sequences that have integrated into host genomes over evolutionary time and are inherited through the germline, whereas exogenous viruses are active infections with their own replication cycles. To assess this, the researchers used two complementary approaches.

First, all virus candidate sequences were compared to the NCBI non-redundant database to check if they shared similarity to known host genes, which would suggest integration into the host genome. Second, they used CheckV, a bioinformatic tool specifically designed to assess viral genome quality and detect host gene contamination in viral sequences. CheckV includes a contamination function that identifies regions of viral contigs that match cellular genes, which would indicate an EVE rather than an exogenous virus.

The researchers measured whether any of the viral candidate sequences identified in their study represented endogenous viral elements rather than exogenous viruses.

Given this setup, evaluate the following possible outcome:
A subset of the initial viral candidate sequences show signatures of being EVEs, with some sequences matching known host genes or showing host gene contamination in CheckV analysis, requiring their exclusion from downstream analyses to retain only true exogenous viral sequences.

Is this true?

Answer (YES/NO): NO